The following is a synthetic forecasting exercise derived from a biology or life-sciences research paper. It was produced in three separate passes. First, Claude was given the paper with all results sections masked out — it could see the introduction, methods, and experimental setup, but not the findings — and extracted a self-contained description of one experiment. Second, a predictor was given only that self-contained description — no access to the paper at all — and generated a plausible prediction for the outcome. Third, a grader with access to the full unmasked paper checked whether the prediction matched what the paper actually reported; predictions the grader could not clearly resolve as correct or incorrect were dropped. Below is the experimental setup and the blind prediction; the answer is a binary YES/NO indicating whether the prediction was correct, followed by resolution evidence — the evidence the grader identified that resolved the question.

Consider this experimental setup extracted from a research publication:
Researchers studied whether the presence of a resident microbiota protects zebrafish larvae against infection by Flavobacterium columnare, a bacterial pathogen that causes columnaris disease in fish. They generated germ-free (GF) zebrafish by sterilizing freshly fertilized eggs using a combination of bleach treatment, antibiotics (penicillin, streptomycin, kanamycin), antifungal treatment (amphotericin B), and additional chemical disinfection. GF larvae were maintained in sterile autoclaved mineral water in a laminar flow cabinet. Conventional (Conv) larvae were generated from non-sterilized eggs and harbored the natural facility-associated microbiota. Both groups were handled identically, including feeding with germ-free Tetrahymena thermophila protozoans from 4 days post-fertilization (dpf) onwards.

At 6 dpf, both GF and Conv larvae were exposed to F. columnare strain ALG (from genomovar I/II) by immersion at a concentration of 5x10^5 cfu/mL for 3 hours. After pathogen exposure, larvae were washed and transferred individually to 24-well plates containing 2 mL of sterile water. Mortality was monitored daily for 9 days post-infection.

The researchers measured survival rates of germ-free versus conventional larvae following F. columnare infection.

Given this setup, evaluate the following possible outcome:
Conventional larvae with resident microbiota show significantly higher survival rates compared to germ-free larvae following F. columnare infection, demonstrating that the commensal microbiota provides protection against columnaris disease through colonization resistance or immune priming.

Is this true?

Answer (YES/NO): YES